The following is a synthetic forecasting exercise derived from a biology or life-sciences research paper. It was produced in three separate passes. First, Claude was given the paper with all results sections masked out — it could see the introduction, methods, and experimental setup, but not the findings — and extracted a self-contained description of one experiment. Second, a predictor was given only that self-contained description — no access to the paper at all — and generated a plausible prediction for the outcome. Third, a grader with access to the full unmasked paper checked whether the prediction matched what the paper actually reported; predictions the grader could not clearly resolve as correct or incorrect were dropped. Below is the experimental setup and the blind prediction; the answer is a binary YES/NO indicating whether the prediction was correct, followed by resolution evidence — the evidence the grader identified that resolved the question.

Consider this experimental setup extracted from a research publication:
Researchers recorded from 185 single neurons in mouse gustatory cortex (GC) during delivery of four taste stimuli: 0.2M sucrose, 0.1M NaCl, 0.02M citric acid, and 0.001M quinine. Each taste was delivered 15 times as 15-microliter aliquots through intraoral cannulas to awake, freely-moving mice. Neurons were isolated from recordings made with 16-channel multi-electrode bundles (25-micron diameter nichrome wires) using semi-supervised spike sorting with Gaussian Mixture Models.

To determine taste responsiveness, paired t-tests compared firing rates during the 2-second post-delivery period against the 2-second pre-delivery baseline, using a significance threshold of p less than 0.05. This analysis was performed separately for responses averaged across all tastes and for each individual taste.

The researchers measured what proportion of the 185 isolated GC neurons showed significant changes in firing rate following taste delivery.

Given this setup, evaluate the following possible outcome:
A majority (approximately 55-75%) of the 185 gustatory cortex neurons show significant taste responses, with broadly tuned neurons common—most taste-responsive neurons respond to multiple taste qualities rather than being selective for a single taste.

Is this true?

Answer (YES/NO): YES